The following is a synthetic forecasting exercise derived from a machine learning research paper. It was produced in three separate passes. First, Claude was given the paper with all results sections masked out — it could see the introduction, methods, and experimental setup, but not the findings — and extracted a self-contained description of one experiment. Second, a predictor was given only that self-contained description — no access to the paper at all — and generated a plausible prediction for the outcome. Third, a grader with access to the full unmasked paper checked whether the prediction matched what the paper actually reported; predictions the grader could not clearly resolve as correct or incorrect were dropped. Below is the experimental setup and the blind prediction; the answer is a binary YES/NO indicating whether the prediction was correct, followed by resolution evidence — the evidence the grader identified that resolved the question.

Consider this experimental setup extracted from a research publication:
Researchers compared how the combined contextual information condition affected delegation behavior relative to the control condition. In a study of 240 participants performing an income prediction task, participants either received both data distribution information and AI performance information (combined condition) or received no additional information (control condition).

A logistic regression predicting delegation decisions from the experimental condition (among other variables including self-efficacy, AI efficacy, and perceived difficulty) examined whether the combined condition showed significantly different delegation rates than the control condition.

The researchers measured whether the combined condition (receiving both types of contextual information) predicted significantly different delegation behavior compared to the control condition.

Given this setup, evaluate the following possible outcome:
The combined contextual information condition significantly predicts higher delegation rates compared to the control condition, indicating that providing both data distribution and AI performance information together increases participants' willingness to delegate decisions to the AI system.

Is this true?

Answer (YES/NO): NO